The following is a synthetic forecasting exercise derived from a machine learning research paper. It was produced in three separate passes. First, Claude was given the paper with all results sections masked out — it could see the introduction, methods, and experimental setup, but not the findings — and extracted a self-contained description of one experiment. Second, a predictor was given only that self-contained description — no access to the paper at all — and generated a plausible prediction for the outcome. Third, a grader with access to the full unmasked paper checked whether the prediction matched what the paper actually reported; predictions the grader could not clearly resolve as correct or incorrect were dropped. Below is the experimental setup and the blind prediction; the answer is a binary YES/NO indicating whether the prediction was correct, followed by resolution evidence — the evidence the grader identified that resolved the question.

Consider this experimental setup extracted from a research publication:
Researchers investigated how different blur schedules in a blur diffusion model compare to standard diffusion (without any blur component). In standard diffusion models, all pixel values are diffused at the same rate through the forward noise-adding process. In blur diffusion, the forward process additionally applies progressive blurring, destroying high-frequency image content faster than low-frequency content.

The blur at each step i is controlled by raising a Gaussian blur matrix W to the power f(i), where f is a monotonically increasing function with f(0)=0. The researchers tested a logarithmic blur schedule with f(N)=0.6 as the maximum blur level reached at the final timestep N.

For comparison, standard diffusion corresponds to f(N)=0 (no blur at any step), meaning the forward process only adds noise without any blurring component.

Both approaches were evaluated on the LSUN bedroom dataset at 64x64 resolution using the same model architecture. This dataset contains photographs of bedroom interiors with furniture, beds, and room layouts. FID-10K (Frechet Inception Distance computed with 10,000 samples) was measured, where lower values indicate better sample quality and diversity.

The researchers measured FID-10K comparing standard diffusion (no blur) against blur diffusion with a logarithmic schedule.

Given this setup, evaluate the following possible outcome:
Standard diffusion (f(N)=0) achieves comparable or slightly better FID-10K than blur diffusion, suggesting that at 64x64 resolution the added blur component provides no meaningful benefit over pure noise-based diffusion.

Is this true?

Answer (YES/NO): NO